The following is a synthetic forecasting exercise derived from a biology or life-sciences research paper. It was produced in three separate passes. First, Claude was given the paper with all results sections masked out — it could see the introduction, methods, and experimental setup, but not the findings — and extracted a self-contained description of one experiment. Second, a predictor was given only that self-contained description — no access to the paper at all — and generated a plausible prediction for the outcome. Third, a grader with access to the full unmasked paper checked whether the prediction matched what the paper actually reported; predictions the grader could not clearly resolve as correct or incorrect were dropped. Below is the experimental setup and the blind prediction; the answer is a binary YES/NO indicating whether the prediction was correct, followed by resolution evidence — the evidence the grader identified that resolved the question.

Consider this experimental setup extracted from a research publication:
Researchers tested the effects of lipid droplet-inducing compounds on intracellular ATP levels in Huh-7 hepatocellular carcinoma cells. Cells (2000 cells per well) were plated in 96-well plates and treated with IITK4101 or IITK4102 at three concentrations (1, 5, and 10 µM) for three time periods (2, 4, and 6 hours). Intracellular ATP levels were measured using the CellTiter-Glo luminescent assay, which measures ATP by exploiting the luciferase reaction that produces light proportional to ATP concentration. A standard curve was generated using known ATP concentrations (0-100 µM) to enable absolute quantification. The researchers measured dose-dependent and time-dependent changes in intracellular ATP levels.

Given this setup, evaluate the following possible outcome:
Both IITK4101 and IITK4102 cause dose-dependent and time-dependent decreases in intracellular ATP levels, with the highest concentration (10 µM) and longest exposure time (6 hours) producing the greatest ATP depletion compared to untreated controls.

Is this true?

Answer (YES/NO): NO